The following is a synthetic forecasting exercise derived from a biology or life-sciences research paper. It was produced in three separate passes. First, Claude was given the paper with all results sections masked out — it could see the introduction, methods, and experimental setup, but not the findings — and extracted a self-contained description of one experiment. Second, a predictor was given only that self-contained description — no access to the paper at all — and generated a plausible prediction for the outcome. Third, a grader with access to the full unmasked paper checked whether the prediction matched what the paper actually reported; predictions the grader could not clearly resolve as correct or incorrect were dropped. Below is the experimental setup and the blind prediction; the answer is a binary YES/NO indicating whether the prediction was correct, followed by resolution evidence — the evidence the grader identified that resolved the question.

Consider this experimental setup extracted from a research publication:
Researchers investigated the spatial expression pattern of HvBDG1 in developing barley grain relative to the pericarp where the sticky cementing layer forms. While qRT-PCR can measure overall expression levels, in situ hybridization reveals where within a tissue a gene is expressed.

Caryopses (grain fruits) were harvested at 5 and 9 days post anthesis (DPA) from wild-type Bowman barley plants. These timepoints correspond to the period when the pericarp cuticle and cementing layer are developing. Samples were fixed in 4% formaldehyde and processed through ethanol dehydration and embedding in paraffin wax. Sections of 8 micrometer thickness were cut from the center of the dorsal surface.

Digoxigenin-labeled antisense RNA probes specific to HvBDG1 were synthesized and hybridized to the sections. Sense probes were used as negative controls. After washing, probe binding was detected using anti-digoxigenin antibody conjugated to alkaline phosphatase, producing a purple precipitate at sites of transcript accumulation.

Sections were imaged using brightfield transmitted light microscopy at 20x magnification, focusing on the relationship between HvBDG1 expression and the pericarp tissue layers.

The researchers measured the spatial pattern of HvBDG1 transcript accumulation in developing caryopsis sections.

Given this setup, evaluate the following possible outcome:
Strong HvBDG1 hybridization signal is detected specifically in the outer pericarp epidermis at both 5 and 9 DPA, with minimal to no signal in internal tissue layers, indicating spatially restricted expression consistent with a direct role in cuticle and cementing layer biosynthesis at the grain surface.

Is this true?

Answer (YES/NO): NO